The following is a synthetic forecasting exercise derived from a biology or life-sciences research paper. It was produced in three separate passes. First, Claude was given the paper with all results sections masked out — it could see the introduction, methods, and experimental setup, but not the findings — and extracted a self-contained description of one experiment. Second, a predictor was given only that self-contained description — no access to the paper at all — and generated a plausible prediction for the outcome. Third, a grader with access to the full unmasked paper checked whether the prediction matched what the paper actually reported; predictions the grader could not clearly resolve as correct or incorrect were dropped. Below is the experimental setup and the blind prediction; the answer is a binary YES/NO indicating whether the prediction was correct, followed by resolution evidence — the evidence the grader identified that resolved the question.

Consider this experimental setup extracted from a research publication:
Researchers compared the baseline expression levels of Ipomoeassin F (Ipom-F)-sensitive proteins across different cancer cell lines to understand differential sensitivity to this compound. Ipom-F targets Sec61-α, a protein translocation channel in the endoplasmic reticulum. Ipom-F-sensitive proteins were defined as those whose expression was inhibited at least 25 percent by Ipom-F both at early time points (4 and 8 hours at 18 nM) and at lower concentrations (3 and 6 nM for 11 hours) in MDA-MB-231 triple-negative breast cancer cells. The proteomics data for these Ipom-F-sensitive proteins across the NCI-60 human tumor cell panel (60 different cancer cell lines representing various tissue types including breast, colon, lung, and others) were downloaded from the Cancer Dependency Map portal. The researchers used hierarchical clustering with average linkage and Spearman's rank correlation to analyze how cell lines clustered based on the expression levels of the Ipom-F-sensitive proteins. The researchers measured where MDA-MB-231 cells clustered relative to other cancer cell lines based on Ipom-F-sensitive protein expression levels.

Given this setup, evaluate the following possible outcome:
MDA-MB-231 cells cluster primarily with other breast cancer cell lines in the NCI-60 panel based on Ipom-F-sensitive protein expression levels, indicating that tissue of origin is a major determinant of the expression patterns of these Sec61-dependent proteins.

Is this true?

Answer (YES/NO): NO